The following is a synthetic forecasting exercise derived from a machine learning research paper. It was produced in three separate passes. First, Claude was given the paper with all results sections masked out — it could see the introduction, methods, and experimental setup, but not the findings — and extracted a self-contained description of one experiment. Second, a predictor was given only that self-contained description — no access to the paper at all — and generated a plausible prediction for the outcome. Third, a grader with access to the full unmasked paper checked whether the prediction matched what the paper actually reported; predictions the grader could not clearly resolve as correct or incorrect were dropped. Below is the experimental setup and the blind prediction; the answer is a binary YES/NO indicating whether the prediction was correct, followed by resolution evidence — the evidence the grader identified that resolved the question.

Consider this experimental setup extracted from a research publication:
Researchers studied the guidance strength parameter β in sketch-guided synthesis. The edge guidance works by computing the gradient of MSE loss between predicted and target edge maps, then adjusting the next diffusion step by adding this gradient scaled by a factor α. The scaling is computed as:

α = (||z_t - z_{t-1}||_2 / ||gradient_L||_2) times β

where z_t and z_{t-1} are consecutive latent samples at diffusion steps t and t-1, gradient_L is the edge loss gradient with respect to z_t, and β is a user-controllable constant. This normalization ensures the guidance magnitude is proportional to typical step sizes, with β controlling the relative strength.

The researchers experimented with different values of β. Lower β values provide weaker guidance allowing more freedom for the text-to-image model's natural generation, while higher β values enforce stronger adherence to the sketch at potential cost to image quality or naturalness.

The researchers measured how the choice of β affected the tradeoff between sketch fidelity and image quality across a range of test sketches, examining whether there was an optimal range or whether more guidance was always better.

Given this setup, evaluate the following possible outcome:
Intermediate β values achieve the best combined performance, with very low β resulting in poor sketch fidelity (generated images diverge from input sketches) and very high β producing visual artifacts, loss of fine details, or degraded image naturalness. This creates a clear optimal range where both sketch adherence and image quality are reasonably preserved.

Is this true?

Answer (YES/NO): NO